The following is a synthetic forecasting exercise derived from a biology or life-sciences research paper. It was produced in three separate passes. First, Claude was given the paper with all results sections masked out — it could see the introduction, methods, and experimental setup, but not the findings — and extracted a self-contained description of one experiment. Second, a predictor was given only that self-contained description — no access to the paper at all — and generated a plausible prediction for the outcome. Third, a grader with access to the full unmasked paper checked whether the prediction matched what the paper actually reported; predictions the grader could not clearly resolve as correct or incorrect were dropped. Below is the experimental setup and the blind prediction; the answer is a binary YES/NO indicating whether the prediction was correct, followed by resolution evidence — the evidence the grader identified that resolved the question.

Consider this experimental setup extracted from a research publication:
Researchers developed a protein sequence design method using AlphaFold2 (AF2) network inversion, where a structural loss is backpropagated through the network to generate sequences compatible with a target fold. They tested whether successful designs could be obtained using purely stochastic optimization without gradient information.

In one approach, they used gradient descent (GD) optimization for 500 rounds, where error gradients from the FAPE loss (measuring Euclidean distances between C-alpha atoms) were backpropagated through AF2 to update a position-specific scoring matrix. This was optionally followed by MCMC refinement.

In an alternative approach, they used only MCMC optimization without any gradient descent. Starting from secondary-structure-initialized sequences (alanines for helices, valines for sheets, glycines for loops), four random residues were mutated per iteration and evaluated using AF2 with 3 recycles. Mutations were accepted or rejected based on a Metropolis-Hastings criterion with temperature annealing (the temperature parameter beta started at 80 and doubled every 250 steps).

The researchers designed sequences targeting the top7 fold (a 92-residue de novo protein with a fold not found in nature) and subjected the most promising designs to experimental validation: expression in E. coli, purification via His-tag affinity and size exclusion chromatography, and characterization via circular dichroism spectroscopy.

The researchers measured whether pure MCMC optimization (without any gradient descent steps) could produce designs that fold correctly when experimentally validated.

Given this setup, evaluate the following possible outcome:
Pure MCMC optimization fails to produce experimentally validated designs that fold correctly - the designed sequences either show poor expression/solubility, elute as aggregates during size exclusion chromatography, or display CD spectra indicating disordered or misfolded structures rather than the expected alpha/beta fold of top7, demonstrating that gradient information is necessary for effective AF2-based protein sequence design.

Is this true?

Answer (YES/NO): NO